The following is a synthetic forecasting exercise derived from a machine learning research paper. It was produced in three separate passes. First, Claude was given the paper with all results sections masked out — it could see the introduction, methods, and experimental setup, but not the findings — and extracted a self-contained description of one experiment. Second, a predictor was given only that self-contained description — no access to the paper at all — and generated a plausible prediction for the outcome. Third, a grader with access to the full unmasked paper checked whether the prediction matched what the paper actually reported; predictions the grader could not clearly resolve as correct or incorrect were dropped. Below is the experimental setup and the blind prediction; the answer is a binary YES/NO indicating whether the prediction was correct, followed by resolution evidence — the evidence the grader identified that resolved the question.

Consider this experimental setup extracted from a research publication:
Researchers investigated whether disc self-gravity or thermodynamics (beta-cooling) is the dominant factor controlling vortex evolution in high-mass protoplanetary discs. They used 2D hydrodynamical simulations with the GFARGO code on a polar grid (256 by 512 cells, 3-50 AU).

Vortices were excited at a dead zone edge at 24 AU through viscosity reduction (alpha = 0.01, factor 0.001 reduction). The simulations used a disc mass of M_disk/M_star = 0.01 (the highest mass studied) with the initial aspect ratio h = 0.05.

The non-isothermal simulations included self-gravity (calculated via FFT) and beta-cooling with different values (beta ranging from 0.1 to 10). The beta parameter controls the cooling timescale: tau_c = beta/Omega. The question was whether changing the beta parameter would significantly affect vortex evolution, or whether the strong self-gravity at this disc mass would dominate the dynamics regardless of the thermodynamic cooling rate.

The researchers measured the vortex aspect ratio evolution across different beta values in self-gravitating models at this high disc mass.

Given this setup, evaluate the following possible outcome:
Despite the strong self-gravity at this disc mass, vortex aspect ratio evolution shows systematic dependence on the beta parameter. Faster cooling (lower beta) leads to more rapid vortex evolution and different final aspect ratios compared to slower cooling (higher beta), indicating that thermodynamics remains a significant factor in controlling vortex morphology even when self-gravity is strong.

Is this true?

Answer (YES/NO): NO